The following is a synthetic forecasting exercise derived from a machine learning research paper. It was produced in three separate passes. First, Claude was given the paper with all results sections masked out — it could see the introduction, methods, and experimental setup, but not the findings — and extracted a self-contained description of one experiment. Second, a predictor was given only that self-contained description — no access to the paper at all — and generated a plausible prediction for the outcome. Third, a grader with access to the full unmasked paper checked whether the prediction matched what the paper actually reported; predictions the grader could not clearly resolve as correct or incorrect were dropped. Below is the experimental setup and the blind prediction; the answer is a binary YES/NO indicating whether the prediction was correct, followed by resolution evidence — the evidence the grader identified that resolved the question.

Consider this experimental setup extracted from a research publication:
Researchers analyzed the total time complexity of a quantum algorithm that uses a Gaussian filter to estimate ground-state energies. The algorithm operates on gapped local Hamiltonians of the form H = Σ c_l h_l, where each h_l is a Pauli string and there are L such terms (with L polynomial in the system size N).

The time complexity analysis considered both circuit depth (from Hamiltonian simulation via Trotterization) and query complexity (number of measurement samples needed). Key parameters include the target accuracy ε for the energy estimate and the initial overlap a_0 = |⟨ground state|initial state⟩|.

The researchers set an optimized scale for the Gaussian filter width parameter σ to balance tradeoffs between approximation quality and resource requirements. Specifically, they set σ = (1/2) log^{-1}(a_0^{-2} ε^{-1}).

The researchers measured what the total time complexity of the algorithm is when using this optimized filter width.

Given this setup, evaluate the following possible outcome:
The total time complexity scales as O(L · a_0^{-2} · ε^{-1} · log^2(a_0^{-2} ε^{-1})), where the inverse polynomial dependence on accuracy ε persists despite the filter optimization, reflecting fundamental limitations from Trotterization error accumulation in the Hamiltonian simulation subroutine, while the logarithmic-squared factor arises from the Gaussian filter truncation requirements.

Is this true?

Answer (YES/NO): NO